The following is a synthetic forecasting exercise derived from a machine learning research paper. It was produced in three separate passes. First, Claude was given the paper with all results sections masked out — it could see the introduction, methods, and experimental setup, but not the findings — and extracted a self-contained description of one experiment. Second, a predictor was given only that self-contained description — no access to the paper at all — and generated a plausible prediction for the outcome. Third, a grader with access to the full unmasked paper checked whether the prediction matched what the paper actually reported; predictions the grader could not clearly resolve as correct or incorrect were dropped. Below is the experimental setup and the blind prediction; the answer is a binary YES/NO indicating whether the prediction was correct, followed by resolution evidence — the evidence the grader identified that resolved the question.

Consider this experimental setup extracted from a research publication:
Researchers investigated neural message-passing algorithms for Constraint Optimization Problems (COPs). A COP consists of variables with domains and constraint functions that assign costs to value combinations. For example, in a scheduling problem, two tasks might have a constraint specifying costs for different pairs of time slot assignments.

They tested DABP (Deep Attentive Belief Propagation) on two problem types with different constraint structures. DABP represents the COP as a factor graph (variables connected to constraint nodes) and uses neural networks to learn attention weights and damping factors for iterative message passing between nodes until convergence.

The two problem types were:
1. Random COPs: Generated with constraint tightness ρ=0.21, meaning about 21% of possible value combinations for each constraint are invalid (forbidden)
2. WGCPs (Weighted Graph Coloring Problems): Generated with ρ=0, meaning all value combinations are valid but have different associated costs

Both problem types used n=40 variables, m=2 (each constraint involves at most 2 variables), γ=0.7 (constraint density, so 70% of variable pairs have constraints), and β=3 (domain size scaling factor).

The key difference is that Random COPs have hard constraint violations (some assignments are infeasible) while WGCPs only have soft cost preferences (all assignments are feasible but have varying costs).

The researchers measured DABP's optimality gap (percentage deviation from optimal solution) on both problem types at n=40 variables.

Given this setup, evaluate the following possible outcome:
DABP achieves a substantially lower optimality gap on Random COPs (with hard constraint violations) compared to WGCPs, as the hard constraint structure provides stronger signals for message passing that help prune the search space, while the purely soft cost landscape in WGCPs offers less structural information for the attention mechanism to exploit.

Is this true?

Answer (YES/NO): NO